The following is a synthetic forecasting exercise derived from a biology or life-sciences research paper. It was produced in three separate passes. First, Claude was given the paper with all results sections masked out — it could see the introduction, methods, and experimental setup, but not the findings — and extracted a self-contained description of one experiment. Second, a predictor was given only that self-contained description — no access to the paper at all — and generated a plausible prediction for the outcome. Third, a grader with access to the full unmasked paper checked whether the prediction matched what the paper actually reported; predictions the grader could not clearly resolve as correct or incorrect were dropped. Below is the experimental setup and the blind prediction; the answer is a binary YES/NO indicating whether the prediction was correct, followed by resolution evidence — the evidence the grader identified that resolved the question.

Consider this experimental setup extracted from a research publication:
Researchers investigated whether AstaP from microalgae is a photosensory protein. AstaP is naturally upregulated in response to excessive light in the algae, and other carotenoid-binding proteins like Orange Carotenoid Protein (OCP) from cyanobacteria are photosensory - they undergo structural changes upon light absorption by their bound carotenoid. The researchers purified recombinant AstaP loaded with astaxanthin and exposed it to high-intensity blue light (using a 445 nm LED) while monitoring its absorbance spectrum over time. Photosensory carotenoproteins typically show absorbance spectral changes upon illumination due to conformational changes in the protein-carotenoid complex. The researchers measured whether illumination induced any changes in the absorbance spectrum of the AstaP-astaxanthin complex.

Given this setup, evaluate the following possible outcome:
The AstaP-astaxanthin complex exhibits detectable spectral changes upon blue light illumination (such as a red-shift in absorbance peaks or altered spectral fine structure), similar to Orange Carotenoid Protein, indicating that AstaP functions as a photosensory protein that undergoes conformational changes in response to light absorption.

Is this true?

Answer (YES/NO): NO